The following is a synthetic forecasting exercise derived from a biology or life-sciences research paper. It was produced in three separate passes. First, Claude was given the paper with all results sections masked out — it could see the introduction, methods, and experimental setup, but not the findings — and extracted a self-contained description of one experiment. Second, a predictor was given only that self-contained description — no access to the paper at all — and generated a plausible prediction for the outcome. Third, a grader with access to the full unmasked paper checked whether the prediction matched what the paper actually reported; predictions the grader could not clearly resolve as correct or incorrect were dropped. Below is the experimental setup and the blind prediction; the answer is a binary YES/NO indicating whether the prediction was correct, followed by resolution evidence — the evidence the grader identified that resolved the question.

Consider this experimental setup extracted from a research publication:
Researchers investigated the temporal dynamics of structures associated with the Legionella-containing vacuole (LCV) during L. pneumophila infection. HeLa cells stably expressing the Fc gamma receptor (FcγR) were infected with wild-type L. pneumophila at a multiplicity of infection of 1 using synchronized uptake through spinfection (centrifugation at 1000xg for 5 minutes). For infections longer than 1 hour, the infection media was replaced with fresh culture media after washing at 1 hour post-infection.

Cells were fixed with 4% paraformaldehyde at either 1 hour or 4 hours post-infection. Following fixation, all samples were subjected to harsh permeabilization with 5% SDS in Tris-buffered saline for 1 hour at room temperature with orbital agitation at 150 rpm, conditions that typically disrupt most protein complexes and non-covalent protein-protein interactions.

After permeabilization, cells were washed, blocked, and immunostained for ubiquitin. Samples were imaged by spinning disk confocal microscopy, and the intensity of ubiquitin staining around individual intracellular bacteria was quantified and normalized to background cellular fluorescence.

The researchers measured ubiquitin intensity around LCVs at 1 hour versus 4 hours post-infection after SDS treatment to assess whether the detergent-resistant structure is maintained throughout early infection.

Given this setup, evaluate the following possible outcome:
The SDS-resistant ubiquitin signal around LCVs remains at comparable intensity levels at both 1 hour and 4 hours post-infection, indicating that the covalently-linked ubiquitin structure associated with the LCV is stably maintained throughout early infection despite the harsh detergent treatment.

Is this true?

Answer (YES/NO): YES